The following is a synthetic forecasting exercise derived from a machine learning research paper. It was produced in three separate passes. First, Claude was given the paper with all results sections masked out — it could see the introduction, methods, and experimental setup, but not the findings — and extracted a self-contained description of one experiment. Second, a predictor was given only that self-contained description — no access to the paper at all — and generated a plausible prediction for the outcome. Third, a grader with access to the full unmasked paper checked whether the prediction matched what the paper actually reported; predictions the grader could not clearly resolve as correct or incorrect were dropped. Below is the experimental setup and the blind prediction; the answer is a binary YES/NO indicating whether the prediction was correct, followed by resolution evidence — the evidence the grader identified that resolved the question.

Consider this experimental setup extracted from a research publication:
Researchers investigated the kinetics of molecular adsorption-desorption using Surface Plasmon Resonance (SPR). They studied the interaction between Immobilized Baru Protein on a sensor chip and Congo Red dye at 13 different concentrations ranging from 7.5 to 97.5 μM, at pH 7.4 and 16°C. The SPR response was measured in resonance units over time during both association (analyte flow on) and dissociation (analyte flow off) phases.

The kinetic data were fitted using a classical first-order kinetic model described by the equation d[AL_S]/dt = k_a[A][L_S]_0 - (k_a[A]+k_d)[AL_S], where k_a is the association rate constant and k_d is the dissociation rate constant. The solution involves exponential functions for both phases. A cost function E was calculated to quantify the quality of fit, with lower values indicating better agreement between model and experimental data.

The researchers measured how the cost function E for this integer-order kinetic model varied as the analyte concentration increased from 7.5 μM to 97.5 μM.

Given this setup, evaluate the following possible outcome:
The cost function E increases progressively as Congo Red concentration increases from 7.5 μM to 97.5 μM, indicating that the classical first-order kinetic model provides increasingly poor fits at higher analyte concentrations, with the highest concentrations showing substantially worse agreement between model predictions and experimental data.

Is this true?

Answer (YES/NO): NO